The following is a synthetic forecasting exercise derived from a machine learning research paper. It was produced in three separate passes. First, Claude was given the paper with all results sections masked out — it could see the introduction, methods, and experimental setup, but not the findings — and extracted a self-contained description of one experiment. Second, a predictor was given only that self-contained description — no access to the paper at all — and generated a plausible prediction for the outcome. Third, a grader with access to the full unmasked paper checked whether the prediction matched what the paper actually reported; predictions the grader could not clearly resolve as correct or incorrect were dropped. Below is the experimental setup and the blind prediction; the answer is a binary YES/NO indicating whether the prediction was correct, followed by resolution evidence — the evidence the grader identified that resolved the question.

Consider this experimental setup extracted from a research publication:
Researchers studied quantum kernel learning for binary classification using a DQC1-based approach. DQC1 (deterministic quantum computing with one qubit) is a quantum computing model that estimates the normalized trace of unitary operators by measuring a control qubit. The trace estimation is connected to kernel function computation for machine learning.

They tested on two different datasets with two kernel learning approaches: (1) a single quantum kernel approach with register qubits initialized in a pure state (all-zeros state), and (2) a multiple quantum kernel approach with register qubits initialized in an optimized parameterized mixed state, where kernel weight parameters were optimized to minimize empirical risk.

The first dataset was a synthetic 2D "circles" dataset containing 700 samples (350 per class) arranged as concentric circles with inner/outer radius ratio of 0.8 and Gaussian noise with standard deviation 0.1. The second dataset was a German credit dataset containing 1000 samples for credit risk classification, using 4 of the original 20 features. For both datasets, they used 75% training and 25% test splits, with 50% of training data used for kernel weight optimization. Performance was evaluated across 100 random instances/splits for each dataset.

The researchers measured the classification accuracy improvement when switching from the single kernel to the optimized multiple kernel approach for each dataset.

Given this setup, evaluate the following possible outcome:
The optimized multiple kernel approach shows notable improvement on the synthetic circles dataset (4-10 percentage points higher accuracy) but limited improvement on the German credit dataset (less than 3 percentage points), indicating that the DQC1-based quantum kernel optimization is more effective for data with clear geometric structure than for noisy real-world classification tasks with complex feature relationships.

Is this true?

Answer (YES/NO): NO